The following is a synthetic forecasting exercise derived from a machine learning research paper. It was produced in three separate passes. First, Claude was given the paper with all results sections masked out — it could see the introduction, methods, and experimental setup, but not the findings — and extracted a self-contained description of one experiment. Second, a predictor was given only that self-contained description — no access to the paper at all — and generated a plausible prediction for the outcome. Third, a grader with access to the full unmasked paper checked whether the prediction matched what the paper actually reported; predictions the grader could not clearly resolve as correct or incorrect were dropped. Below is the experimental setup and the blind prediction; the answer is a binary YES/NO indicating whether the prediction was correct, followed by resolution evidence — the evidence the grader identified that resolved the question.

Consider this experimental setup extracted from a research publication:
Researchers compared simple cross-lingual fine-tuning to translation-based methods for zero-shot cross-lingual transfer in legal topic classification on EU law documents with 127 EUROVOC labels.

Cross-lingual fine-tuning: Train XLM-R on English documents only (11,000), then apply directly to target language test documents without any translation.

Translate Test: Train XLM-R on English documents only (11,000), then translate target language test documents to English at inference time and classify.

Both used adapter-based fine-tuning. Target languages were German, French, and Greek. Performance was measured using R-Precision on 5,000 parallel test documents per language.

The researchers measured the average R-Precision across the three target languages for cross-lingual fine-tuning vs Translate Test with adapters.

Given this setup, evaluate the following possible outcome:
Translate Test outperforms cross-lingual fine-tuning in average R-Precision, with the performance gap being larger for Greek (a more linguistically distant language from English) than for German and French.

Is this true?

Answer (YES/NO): YES